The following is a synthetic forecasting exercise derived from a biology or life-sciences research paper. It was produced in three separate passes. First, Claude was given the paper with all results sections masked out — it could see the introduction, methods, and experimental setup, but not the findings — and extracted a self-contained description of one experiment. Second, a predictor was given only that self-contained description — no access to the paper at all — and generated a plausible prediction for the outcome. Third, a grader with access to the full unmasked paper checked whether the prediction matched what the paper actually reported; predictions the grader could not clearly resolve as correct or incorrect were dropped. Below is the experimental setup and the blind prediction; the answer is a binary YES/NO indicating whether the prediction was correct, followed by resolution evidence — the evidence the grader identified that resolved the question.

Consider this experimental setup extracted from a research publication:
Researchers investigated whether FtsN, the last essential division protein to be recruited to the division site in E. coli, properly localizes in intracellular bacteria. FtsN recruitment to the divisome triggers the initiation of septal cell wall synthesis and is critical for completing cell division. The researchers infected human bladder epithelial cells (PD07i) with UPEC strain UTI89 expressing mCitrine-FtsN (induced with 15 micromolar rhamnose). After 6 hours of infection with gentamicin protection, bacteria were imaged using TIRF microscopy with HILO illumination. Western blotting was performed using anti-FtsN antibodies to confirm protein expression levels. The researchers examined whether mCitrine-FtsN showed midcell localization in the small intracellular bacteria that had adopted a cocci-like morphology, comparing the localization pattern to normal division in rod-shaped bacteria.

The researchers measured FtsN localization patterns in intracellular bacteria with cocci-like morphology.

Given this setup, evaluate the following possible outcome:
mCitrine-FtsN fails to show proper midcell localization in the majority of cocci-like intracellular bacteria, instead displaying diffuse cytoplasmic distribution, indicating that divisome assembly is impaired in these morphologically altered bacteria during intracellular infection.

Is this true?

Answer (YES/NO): NO